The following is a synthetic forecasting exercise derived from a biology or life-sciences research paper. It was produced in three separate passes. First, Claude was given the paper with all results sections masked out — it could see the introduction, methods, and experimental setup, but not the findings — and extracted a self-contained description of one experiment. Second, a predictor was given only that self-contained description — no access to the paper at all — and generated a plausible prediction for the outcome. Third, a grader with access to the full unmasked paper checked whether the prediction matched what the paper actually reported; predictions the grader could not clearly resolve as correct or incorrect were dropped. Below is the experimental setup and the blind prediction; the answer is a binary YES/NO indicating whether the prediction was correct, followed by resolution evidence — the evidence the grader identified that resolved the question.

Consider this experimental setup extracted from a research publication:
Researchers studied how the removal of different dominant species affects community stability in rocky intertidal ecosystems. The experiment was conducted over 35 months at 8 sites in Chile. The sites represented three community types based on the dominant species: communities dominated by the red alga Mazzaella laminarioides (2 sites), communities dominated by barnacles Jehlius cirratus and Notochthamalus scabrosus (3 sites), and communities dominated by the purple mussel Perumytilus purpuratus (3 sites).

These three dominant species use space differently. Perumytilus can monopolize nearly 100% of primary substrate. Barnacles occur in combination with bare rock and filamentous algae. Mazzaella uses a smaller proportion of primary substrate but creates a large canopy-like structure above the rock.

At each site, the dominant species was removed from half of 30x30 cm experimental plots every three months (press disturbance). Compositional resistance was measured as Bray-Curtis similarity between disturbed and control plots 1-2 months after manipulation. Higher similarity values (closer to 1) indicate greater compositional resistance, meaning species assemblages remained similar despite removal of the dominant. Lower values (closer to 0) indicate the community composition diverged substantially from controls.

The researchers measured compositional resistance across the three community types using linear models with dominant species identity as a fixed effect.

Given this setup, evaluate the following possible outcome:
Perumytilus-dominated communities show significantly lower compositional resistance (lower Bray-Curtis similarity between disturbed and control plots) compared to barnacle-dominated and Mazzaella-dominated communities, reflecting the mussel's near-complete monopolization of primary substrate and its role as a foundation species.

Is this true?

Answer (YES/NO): NO